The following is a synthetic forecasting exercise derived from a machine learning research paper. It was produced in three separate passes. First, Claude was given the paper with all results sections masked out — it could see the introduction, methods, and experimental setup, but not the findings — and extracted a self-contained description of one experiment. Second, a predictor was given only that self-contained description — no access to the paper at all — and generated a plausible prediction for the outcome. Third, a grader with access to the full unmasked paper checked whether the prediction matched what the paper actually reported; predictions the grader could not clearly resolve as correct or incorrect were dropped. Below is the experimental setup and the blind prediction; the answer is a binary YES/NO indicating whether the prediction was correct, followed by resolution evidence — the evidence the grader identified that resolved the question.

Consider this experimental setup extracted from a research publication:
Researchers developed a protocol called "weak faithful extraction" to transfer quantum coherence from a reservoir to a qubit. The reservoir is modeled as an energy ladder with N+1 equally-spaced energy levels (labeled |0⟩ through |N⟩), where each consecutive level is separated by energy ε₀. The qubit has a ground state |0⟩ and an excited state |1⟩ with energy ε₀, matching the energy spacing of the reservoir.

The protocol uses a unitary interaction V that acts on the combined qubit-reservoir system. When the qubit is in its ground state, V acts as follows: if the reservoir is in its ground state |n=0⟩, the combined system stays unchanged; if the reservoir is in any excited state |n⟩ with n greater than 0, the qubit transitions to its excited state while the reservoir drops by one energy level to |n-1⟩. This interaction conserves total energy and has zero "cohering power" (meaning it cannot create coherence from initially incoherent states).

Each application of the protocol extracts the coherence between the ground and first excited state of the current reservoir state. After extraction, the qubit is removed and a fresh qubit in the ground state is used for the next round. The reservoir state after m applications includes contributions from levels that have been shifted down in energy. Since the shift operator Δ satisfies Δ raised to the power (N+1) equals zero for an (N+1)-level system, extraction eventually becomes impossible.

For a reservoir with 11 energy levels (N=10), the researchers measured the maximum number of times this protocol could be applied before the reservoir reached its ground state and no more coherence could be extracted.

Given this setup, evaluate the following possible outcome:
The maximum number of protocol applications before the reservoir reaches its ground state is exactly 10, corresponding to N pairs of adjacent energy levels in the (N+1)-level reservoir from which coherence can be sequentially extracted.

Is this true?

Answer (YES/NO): YES